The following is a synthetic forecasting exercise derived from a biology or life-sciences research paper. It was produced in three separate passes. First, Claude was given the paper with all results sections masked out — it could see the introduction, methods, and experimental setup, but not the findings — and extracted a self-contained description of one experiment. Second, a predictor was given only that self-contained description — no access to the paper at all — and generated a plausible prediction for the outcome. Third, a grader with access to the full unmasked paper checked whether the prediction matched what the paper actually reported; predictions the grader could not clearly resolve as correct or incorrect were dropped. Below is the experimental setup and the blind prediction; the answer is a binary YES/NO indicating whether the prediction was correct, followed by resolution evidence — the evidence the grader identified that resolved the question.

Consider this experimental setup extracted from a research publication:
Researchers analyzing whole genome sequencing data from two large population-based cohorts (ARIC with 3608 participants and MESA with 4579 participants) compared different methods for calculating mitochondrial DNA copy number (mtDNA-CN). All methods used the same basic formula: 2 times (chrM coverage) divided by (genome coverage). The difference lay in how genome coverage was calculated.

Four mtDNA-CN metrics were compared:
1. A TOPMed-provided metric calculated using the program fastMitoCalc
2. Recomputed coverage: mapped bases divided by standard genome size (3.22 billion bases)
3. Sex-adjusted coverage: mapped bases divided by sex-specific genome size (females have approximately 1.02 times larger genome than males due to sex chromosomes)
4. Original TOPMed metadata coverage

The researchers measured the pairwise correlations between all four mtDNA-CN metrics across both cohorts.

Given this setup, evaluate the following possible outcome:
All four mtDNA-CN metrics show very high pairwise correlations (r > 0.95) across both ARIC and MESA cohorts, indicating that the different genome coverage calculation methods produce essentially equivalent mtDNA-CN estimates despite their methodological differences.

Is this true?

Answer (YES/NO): YES